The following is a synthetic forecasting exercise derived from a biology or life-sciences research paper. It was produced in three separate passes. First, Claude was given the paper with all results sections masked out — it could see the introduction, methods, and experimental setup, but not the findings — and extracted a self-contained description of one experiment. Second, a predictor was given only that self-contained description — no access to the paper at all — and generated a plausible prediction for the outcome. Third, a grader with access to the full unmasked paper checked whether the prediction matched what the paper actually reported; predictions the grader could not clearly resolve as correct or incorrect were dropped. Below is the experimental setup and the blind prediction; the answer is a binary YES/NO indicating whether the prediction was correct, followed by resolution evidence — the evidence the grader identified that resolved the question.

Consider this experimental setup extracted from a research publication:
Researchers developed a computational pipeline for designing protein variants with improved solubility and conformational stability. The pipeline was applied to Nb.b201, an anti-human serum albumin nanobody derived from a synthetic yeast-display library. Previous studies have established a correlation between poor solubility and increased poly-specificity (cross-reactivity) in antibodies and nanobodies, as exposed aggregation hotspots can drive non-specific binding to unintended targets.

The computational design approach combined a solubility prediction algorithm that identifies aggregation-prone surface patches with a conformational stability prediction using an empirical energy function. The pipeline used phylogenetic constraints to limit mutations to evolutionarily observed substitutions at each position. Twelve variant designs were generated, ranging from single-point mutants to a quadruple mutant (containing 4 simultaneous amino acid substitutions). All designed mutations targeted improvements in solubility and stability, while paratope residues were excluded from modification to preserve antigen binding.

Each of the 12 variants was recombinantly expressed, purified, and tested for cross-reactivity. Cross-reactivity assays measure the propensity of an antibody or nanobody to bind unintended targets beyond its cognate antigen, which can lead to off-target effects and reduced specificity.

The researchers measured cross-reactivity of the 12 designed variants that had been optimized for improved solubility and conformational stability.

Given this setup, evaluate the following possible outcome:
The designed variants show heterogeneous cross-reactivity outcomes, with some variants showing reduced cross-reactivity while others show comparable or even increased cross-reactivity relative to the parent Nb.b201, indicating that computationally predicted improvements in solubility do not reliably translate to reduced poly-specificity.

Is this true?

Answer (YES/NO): NO